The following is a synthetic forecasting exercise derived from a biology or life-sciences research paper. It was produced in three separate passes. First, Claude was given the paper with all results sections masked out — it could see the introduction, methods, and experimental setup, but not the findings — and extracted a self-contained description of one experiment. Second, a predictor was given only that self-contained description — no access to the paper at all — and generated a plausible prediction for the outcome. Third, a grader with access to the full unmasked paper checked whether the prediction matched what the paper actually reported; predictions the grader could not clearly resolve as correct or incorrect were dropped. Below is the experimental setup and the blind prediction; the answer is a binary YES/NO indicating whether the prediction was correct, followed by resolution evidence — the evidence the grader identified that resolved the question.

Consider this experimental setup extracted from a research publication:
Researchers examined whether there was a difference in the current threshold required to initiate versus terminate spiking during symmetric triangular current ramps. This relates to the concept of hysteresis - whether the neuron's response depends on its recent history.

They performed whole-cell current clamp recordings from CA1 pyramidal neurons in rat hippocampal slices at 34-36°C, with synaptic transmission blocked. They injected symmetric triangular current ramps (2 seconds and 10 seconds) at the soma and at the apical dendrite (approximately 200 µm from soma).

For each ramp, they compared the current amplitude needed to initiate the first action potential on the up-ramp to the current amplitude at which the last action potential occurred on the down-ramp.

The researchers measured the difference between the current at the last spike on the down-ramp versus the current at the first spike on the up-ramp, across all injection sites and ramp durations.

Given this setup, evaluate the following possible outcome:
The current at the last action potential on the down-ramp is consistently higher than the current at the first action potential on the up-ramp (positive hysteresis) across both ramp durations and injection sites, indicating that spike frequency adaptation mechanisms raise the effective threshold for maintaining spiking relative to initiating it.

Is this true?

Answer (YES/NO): YES